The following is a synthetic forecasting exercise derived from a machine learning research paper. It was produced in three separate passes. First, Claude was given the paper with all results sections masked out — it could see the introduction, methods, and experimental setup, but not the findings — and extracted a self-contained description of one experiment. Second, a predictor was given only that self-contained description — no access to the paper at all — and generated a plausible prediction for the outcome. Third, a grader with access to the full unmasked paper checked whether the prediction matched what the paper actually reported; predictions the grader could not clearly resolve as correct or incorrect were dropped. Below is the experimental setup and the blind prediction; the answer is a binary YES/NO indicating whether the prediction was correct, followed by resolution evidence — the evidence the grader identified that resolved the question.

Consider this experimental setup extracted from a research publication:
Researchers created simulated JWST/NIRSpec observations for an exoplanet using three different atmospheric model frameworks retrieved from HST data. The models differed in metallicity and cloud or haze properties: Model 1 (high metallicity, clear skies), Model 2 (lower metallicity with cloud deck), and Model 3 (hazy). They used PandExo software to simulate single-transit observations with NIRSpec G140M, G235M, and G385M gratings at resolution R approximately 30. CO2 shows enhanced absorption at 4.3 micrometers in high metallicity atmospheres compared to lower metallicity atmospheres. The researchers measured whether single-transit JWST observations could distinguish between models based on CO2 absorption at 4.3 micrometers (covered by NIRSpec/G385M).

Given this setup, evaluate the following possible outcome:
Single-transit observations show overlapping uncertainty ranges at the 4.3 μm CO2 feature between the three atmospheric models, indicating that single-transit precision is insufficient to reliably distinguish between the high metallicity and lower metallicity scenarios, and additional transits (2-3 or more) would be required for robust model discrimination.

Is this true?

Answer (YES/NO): NO